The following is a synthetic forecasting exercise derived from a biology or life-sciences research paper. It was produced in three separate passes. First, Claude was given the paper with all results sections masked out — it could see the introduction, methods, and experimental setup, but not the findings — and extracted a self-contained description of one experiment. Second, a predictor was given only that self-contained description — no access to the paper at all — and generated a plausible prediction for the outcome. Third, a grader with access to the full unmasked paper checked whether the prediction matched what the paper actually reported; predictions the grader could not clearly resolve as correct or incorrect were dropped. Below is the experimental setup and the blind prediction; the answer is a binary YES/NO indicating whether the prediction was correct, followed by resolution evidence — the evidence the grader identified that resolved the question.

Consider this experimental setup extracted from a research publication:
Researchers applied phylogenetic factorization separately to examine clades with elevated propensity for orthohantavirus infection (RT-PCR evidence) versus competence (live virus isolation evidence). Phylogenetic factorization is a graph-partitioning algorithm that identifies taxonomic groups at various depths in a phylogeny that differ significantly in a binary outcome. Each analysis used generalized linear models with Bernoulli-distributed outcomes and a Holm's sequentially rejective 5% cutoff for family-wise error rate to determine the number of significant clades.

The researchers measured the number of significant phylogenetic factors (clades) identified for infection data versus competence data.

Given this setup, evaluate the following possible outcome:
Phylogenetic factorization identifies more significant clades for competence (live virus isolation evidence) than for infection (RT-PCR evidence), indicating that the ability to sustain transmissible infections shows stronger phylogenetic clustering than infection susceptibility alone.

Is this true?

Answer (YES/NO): NO